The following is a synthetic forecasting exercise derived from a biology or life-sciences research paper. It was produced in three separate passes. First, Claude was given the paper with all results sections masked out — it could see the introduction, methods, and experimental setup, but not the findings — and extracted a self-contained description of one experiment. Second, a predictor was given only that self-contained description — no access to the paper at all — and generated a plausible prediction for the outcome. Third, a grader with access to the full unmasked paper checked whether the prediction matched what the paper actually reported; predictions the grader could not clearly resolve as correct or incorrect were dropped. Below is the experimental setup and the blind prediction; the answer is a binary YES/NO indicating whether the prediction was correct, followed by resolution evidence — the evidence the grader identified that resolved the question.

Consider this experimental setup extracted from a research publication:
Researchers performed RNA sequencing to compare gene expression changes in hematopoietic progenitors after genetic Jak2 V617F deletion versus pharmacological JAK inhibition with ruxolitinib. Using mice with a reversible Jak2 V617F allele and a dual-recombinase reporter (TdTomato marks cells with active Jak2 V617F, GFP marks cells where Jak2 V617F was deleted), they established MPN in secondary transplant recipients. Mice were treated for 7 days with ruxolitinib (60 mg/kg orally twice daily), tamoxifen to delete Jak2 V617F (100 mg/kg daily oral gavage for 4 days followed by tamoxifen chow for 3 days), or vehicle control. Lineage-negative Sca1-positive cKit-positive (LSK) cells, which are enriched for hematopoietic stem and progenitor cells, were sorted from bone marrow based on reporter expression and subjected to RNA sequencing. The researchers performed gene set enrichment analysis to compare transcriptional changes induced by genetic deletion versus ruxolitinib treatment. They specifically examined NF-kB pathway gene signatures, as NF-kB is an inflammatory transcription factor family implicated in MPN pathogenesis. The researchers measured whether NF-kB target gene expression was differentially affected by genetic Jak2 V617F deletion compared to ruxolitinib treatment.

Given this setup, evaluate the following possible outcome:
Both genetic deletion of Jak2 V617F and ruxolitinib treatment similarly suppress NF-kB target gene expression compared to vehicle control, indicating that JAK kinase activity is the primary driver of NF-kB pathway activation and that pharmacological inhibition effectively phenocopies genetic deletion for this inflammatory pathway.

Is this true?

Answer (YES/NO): NO